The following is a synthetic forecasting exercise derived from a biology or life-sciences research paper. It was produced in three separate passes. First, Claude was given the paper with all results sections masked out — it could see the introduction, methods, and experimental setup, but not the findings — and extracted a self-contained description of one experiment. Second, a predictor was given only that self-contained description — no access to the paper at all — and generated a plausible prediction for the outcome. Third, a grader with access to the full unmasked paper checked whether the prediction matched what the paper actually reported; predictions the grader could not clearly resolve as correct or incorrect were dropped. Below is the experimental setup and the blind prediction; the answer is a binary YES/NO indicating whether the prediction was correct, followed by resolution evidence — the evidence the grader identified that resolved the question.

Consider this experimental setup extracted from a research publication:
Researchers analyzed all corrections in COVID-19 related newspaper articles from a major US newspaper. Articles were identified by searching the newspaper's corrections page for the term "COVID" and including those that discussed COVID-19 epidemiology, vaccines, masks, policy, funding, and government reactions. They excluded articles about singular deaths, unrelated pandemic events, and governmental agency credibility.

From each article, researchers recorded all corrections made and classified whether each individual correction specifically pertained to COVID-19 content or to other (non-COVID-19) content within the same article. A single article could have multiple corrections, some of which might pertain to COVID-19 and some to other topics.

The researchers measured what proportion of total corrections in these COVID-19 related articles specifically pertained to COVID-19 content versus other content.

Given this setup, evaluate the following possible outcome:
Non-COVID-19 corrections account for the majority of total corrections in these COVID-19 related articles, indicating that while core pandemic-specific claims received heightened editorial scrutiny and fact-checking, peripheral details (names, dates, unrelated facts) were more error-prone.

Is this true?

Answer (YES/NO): YES